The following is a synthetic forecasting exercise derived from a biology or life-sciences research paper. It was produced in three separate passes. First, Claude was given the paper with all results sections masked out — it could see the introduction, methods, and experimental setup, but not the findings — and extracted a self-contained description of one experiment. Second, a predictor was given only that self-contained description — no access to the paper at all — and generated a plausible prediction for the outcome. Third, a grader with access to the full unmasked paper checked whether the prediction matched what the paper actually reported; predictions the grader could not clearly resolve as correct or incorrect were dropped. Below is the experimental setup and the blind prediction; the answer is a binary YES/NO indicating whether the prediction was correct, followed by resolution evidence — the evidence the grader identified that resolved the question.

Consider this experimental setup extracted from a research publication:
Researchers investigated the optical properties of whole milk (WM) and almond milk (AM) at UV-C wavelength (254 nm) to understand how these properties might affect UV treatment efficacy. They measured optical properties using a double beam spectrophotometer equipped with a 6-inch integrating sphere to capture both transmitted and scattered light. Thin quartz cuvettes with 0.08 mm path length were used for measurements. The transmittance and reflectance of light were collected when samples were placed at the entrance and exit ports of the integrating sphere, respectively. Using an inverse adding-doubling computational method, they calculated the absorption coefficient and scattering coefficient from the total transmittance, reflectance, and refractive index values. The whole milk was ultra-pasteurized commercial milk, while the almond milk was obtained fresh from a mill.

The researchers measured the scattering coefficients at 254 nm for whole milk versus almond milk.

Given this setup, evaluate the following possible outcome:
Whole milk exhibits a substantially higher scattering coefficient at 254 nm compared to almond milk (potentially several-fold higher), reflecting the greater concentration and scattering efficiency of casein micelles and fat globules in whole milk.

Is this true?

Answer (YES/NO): YES